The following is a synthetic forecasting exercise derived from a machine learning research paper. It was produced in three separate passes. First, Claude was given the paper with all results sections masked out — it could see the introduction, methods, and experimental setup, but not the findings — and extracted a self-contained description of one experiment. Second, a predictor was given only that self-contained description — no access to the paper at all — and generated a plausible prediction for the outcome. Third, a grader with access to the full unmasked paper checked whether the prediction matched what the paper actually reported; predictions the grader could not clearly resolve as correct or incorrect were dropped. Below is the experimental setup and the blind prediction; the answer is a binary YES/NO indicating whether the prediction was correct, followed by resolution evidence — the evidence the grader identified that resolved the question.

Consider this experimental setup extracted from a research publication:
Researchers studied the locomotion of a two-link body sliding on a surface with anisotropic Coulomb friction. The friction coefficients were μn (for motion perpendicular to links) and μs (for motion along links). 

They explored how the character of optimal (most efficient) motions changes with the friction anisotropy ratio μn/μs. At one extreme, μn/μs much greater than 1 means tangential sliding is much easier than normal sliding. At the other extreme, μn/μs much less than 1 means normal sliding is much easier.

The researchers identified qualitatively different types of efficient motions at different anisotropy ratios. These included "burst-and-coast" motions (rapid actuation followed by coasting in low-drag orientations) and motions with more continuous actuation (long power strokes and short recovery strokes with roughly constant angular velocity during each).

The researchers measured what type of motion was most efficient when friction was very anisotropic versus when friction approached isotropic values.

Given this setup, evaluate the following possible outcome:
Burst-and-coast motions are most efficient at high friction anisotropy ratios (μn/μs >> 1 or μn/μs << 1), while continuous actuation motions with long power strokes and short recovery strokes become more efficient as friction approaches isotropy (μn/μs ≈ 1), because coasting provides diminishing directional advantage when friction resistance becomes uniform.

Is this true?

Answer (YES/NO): YES